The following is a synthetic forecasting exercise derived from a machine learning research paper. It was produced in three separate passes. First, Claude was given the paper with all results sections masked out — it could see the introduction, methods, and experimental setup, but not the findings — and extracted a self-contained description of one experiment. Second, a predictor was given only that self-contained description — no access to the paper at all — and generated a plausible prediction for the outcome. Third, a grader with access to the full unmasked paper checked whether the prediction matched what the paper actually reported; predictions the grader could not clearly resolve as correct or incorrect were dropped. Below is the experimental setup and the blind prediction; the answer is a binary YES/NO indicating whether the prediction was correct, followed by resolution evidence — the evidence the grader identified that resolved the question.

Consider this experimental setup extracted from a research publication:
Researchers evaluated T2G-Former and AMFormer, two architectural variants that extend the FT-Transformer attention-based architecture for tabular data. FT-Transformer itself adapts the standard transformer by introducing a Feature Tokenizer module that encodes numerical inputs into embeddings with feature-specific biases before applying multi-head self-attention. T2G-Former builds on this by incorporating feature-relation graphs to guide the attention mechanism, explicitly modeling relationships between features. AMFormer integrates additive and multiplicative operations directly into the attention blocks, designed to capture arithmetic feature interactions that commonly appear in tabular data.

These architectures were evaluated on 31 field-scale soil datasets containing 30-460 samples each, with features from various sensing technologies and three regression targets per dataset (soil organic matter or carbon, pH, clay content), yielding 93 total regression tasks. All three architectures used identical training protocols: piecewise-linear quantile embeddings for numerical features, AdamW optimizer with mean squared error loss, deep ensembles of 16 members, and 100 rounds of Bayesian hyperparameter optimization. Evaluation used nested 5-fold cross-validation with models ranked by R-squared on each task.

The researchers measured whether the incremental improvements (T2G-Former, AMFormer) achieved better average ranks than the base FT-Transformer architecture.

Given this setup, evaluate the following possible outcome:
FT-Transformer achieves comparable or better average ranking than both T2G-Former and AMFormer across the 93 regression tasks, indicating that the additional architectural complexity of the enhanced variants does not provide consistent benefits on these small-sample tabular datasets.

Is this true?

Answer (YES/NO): NO